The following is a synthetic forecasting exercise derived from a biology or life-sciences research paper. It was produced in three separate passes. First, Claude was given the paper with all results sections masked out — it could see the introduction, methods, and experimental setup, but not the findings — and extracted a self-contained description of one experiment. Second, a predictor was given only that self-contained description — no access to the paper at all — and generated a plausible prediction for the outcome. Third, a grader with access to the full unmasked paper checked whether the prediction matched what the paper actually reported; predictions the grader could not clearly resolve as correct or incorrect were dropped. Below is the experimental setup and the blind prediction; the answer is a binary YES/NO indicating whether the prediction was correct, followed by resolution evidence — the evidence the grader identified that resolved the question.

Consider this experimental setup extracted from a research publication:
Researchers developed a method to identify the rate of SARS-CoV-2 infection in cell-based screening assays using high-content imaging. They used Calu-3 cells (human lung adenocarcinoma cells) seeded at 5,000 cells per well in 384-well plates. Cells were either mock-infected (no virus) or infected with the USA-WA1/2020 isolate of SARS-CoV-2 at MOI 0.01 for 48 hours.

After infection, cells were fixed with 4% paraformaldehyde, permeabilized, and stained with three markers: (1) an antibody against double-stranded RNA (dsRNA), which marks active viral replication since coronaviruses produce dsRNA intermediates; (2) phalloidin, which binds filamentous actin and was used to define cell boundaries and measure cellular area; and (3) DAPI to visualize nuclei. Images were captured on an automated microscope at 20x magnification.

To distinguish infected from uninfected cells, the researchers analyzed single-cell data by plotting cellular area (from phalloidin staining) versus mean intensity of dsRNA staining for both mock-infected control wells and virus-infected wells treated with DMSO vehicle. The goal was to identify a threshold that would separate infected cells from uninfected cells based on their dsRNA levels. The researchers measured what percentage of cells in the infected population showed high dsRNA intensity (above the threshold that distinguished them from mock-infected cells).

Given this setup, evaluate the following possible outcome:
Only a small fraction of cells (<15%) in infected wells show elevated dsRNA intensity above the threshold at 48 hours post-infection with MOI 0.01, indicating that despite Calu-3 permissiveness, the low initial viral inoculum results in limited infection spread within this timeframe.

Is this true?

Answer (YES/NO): NO